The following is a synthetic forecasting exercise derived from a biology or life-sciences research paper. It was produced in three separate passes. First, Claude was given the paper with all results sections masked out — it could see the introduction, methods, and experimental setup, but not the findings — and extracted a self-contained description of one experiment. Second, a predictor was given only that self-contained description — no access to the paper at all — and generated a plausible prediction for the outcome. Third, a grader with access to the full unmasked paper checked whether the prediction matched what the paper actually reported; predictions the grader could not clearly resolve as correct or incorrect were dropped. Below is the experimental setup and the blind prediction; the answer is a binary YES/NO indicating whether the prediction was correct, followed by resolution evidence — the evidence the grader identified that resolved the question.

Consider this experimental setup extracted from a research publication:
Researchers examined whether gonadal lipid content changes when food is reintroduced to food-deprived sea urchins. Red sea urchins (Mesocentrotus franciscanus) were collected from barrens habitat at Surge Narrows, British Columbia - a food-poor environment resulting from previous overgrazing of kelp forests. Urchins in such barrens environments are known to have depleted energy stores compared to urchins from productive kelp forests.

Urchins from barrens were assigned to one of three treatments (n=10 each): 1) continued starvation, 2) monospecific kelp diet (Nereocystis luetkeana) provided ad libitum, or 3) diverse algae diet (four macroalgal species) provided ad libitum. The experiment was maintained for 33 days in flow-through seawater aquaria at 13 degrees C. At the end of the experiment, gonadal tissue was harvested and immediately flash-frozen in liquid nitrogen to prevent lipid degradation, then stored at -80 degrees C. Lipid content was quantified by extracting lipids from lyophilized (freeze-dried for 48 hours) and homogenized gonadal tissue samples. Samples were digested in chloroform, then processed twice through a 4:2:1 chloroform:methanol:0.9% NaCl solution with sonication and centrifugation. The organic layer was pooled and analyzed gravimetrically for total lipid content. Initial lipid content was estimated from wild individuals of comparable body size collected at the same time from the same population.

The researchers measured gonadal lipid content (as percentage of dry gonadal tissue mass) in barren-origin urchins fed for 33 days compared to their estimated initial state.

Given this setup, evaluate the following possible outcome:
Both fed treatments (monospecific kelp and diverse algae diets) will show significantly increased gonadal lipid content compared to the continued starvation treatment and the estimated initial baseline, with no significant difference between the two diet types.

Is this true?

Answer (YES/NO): YES